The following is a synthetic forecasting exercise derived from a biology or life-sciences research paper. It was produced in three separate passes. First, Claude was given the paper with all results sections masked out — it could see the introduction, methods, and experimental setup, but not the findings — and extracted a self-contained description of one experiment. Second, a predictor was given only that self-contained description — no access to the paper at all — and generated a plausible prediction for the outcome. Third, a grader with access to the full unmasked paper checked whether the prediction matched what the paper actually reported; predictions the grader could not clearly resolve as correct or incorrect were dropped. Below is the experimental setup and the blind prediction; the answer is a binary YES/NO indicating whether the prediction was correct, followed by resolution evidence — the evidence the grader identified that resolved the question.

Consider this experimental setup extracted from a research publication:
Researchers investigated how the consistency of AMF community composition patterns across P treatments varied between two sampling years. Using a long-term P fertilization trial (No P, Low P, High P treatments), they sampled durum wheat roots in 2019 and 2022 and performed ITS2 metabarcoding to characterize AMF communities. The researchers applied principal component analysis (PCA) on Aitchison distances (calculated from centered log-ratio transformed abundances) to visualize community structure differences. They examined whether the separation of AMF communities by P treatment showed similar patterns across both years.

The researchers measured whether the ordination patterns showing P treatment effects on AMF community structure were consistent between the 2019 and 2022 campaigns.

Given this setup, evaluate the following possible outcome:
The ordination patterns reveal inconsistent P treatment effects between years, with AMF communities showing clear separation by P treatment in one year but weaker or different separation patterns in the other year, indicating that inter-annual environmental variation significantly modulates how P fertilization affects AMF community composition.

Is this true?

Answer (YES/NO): NO